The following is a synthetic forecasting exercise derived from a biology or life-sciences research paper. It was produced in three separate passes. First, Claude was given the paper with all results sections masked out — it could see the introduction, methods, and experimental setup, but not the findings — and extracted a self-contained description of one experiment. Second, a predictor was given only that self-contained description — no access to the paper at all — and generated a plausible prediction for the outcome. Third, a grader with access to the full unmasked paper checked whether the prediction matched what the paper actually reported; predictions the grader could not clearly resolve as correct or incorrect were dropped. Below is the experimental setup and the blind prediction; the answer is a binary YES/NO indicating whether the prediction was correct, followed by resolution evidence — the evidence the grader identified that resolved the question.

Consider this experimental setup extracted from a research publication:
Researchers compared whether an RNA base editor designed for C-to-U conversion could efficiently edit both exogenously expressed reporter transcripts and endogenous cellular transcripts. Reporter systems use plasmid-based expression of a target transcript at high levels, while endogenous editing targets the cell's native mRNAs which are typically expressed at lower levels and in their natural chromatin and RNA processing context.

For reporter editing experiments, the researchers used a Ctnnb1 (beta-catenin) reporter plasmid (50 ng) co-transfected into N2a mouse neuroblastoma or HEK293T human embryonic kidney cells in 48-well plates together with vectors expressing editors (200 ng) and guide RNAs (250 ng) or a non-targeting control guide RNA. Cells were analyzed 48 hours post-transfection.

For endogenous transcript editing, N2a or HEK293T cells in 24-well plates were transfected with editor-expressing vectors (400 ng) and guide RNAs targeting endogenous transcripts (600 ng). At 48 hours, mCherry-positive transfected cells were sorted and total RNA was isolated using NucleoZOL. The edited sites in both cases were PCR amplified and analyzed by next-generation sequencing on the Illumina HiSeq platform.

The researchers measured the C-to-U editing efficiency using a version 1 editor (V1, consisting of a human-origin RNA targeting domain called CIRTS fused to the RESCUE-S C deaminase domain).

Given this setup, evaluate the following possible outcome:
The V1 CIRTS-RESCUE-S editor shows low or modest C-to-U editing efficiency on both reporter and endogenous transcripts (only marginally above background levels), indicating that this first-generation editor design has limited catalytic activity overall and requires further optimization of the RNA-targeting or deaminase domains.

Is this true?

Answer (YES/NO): NO